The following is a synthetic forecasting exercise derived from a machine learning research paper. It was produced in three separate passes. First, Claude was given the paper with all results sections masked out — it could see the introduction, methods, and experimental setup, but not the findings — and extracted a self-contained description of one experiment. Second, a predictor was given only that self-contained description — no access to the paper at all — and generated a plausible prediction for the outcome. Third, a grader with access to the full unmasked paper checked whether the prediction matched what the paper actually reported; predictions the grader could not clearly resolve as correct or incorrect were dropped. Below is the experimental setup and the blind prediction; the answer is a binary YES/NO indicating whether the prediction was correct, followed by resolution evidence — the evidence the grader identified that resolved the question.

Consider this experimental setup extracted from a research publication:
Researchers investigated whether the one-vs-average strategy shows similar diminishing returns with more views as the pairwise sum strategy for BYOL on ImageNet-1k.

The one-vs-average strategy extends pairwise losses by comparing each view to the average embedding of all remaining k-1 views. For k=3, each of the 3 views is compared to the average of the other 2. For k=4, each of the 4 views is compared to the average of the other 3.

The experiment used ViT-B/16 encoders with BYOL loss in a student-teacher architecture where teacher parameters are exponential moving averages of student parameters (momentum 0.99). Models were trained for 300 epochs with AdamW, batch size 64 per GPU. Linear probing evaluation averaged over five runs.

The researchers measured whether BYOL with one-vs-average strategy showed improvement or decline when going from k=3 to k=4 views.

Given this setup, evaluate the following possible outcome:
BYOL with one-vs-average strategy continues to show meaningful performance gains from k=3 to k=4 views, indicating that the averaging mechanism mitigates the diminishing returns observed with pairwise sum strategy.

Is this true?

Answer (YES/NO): NO